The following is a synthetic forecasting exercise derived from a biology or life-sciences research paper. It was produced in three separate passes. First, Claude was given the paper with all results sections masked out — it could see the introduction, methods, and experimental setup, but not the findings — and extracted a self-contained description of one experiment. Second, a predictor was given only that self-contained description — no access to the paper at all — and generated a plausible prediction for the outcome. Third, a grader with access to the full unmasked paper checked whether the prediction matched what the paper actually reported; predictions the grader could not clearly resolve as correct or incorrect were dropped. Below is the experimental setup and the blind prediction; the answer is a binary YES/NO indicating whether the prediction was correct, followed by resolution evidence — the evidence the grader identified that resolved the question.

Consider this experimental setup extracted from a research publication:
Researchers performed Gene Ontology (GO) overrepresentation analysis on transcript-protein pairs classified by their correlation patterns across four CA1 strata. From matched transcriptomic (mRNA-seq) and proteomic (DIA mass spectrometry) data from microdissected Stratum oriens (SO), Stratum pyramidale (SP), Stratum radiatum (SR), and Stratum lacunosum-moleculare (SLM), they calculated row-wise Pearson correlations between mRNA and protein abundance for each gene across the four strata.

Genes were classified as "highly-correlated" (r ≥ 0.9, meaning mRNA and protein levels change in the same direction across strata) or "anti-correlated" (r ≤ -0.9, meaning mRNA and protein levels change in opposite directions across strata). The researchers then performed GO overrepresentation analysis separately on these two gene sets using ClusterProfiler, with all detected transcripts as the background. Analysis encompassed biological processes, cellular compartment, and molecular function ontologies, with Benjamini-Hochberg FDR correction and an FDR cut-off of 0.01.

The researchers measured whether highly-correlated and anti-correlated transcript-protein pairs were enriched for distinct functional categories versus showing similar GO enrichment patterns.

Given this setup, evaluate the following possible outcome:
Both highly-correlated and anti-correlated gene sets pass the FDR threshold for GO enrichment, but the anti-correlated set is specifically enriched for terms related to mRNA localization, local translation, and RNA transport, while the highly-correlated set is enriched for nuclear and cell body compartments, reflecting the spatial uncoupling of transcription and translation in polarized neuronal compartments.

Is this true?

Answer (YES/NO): NO